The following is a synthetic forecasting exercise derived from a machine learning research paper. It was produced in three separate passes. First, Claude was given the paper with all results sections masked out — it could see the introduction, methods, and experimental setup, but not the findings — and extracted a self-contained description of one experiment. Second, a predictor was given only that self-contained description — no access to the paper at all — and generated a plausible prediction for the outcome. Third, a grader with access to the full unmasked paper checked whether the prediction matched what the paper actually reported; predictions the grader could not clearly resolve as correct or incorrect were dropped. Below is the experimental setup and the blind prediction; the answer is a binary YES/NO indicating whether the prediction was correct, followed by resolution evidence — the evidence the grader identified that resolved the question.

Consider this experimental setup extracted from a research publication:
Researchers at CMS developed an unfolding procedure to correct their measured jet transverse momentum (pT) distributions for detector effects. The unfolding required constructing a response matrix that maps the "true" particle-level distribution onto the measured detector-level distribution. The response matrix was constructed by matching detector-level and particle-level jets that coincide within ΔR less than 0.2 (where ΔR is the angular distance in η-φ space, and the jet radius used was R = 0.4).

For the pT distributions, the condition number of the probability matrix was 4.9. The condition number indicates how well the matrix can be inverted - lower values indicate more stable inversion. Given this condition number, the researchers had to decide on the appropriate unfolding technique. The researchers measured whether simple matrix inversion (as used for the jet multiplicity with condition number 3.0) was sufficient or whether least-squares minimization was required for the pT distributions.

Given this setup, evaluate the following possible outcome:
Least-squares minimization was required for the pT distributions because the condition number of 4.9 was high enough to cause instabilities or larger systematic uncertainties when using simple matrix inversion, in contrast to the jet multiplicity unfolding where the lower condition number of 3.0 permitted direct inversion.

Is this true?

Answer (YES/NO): YES